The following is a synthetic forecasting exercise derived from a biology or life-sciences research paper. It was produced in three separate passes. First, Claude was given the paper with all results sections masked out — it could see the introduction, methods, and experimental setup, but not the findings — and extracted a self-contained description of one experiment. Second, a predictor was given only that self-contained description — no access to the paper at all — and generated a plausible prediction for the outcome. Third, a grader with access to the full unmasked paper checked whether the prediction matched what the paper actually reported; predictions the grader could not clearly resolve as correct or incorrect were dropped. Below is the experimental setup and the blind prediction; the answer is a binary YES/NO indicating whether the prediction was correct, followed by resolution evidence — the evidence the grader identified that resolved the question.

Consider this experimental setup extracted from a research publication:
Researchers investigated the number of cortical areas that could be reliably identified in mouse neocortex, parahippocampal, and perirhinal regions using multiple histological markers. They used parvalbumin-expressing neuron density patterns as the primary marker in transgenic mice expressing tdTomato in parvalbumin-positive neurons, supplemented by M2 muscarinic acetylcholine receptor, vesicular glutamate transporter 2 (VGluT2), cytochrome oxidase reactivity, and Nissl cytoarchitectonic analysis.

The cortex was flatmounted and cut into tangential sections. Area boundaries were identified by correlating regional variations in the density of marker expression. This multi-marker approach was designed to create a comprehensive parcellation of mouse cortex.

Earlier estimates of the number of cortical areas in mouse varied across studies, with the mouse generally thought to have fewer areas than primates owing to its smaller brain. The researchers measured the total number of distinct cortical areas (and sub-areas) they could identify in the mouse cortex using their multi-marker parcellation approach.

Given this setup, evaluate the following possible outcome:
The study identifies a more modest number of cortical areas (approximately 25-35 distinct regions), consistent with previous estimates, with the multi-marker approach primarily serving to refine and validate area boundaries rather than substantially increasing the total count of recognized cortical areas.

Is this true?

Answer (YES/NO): NO